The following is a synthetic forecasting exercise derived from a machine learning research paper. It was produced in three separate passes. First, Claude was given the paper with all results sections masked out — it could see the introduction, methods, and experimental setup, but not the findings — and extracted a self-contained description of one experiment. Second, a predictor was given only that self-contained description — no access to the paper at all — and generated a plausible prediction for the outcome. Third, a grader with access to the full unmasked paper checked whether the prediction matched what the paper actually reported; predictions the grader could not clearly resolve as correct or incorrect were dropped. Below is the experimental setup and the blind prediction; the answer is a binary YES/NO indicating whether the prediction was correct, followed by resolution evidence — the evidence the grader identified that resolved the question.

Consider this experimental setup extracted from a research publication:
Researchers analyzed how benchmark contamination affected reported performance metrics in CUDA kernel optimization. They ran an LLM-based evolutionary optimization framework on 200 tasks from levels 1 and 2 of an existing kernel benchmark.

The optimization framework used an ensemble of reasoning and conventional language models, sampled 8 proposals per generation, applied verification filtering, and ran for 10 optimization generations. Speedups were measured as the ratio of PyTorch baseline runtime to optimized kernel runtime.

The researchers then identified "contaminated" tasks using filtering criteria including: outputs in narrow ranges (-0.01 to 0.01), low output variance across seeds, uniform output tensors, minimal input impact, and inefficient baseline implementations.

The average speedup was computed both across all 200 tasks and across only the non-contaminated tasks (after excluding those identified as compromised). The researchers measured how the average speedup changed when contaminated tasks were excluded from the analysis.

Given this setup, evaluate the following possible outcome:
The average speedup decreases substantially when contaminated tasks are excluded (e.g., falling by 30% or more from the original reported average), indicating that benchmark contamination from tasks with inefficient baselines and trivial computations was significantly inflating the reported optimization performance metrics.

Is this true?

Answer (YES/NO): YES